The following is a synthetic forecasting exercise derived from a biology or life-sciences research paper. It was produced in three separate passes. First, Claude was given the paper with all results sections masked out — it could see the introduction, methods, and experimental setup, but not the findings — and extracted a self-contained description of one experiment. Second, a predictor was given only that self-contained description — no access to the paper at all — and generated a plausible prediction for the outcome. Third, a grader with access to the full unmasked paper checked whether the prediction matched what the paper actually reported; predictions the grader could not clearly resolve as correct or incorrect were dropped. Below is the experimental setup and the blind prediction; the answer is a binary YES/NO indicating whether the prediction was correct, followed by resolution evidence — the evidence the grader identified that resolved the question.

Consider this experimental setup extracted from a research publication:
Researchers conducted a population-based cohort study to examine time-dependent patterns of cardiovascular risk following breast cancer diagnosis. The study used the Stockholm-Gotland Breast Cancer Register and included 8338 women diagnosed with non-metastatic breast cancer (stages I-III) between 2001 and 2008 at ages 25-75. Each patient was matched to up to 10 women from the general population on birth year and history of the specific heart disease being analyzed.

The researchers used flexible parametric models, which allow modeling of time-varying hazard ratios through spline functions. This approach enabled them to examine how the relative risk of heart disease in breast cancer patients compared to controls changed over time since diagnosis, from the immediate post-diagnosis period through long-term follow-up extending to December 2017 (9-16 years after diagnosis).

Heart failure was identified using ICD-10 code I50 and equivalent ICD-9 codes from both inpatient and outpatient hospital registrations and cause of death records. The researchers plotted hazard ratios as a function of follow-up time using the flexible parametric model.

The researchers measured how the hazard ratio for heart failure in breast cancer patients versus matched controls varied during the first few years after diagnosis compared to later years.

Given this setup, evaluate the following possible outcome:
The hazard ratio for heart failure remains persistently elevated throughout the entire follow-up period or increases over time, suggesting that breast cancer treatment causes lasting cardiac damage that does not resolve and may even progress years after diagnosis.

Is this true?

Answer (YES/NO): YES